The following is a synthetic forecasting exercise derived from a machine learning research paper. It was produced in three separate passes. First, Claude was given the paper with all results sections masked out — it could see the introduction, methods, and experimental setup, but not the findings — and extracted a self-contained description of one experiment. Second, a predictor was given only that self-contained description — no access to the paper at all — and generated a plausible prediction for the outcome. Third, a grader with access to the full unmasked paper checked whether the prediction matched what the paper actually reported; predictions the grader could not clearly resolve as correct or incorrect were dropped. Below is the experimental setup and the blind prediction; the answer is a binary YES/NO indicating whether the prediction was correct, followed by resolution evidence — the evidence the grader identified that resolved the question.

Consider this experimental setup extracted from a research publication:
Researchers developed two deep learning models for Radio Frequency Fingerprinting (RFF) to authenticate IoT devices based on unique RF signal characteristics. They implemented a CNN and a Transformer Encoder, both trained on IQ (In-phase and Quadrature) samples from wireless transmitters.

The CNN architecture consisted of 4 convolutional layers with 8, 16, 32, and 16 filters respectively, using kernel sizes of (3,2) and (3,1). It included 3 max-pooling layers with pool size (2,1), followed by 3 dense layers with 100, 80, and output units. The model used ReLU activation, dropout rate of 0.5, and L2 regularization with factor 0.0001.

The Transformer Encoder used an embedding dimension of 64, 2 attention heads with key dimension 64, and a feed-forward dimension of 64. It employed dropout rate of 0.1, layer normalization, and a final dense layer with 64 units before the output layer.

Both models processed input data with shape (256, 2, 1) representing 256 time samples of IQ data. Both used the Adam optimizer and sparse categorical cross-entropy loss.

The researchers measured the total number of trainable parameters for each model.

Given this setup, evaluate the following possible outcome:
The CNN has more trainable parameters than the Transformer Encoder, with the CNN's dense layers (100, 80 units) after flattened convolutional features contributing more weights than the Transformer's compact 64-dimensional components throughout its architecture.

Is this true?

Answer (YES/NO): YES